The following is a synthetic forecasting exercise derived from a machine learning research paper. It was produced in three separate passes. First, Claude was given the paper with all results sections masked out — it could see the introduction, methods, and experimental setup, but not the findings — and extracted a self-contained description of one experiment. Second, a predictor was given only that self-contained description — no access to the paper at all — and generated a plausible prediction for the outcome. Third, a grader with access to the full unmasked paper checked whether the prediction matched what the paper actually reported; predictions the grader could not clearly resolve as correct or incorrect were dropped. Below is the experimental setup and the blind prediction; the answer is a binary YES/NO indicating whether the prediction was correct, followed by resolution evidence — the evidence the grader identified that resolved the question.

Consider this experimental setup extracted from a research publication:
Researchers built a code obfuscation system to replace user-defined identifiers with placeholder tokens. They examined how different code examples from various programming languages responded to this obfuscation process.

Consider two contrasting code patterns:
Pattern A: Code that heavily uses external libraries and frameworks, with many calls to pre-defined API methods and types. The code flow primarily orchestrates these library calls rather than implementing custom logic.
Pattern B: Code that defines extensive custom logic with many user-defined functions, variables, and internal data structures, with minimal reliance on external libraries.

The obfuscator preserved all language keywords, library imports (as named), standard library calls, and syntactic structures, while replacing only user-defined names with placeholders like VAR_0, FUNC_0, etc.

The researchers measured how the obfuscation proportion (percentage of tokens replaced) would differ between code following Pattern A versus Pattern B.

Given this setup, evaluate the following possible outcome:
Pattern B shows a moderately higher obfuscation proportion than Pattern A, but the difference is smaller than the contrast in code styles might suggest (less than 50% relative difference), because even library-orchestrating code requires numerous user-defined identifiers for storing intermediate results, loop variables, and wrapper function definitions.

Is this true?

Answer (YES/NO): NO